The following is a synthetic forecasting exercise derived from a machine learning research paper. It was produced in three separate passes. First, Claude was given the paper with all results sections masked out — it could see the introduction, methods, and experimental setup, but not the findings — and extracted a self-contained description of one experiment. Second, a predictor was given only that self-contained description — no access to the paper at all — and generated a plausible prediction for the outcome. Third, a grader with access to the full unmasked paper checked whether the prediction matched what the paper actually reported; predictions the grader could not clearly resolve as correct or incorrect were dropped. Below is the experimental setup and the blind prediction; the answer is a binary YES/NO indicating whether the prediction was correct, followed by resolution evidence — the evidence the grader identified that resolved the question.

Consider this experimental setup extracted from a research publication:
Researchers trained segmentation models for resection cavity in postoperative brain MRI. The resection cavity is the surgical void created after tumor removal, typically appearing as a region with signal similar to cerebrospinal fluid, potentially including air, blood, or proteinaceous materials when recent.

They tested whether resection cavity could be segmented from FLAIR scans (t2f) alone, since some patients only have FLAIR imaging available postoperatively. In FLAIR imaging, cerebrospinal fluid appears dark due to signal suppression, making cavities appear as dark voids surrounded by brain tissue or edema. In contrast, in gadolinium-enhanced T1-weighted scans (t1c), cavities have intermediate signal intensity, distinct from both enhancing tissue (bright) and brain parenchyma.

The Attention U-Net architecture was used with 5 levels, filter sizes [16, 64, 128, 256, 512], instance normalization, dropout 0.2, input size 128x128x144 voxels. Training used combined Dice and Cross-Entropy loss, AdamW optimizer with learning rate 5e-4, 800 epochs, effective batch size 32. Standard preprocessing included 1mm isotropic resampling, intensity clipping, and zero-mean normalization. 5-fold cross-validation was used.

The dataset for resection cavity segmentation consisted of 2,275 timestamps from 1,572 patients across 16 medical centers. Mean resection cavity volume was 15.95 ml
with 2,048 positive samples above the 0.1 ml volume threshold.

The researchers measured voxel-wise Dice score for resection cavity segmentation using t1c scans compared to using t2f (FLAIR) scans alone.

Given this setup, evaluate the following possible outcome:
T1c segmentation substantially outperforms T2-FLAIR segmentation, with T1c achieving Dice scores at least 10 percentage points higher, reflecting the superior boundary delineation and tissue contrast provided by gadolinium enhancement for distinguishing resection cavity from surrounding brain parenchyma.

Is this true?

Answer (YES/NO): YES